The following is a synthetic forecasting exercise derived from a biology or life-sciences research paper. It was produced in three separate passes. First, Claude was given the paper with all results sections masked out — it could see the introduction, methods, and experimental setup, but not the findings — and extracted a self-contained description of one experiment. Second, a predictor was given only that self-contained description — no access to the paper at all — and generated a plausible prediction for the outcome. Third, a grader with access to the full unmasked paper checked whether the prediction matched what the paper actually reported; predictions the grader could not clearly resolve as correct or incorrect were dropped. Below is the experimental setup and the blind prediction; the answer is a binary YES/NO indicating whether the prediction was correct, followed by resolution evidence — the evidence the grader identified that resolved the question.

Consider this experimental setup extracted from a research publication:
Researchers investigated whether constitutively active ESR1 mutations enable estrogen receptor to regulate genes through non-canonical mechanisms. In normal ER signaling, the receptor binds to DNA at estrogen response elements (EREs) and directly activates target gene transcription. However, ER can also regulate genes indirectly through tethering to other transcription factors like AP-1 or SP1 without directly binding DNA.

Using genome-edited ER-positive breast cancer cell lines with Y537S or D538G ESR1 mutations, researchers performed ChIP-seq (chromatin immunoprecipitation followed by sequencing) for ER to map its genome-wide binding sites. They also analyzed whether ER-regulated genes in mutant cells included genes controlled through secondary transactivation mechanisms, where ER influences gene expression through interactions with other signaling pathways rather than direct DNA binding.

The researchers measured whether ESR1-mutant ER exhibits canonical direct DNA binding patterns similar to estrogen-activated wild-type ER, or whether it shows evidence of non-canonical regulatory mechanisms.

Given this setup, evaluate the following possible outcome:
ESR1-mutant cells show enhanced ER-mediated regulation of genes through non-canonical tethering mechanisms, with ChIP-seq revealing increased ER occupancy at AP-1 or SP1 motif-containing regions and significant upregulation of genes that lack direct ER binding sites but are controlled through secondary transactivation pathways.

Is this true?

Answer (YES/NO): NO